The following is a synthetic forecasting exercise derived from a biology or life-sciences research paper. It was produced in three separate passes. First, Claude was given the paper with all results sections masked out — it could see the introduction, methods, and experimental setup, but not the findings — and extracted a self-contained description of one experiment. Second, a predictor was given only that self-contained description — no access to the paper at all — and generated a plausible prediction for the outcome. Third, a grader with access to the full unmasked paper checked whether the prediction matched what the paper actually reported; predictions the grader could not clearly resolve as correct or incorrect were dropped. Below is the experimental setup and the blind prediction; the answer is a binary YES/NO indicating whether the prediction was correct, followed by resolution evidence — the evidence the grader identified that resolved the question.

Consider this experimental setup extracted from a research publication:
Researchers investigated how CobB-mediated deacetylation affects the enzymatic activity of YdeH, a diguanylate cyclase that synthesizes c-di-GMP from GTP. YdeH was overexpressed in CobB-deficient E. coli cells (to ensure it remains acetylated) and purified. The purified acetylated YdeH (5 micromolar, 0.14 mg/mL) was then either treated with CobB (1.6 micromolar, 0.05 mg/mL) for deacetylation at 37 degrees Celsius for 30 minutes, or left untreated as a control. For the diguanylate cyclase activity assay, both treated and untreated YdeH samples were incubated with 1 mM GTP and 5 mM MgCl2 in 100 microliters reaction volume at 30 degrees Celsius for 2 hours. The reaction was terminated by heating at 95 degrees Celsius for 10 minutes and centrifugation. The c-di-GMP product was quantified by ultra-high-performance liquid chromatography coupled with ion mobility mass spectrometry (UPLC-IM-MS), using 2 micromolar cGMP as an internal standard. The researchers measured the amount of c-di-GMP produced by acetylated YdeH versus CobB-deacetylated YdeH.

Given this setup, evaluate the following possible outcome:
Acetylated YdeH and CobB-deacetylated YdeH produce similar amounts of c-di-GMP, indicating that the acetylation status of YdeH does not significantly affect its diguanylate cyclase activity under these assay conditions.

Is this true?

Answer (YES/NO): NO